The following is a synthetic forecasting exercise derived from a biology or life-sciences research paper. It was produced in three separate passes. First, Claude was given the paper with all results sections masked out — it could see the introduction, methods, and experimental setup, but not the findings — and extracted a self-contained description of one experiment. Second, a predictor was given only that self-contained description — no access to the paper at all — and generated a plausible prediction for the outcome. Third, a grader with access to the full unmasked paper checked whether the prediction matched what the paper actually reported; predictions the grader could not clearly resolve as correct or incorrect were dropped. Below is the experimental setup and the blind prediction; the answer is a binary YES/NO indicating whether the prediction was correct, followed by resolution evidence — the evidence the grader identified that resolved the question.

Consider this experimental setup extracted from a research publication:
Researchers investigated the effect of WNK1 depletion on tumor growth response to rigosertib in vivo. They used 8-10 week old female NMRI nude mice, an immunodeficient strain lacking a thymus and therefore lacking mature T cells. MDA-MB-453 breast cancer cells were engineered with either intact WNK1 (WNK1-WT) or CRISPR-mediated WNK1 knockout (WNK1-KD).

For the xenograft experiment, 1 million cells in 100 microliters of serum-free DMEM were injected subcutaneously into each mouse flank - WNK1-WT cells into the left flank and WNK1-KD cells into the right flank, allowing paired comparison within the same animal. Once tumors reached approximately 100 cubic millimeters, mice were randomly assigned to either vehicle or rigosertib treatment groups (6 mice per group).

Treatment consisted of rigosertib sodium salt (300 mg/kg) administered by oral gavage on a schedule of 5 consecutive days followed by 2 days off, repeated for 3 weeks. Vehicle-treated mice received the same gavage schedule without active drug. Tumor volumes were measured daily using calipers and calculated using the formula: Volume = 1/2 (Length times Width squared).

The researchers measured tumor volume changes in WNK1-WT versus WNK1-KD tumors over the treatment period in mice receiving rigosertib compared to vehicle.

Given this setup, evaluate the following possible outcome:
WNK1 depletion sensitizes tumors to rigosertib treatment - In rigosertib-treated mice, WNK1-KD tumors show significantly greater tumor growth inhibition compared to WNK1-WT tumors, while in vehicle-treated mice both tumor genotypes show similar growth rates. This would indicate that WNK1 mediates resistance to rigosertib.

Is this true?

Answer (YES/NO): NO